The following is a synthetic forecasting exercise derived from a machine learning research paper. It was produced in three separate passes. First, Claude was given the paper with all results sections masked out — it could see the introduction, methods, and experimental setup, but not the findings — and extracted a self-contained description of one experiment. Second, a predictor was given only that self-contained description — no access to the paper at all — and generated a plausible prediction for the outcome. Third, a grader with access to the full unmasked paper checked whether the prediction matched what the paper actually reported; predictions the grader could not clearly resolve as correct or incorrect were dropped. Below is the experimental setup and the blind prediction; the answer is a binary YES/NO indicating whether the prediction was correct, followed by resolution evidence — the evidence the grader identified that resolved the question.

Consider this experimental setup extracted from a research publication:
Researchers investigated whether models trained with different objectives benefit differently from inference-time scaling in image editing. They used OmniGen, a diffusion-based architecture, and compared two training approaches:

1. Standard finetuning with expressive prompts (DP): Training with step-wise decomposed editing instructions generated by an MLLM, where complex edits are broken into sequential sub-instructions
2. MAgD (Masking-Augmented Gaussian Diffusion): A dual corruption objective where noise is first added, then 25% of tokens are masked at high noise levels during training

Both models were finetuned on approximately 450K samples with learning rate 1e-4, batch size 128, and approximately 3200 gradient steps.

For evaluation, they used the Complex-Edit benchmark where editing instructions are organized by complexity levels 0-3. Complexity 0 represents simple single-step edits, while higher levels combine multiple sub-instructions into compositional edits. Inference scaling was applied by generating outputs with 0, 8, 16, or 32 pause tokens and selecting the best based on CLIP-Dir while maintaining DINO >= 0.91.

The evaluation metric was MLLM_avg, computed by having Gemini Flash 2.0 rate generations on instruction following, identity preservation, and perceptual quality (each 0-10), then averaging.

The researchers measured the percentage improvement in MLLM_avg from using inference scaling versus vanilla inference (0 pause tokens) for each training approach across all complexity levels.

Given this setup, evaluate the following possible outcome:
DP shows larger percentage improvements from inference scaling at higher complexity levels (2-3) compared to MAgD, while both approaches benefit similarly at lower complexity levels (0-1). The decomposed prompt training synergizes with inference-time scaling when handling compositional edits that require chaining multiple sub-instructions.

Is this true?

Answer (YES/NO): NO